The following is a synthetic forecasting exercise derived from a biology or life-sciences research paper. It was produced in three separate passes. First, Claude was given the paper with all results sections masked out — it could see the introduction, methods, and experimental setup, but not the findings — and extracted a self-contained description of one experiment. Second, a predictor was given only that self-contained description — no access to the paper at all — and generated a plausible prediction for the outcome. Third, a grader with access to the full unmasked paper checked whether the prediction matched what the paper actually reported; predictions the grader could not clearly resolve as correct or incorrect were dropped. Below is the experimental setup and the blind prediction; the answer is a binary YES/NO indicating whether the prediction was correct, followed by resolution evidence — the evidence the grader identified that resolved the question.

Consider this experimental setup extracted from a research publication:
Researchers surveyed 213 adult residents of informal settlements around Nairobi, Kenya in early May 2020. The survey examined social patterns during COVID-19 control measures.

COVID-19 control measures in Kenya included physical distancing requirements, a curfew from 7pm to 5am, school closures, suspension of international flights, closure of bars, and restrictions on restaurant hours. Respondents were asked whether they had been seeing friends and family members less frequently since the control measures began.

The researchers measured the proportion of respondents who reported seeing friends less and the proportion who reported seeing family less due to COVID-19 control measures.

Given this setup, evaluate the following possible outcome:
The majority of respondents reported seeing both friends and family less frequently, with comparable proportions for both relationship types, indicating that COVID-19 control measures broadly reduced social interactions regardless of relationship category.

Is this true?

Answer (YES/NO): NO